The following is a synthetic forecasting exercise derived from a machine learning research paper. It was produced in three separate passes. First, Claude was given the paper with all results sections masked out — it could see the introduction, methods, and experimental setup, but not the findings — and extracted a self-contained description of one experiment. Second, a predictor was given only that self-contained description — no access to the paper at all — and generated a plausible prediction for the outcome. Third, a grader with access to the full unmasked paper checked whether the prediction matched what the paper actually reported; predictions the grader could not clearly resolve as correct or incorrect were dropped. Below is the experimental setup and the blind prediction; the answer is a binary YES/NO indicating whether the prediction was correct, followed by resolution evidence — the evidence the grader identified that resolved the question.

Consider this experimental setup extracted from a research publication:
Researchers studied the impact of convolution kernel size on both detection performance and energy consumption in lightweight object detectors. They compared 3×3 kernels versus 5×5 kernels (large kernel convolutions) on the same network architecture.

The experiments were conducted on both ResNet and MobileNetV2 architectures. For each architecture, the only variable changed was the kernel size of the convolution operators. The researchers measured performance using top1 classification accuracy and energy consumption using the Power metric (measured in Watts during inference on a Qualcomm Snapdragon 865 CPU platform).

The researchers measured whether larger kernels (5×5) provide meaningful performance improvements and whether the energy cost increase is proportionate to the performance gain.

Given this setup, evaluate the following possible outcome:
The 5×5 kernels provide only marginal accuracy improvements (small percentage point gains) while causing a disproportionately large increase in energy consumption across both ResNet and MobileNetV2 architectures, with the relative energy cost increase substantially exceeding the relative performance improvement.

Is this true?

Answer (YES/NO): YES